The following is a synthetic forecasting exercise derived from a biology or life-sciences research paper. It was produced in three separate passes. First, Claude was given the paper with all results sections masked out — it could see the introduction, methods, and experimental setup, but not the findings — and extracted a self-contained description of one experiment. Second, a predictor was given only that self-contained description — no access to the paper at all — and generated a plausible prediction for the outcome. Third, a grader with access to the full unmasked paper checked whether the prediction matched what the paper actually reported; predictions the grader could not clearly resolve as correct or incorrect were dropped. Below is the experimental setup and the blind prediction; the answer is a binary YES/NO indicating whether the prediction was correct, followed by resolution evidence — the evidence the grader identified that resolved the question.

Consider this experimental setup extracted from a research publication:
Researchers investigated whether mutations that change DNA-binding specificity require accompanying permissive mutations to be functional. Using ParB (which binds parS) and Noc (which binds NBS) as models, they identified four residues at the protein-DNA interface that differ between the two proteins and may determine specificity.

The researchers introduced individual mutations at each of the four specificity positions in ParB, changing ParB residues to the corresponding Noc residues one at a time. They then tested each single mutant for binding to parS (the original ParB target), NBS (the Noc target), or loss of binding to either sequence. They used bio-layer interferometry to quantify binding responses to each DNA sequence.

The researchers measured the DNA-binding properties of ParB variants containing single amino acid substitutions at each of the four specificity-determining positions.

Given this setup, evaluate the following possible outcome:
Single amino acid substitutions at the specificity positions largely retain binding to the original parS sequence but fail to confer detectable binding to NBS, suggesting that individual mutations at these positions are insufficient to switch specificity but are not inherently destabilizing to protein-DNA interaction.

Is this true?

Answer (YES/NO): NO